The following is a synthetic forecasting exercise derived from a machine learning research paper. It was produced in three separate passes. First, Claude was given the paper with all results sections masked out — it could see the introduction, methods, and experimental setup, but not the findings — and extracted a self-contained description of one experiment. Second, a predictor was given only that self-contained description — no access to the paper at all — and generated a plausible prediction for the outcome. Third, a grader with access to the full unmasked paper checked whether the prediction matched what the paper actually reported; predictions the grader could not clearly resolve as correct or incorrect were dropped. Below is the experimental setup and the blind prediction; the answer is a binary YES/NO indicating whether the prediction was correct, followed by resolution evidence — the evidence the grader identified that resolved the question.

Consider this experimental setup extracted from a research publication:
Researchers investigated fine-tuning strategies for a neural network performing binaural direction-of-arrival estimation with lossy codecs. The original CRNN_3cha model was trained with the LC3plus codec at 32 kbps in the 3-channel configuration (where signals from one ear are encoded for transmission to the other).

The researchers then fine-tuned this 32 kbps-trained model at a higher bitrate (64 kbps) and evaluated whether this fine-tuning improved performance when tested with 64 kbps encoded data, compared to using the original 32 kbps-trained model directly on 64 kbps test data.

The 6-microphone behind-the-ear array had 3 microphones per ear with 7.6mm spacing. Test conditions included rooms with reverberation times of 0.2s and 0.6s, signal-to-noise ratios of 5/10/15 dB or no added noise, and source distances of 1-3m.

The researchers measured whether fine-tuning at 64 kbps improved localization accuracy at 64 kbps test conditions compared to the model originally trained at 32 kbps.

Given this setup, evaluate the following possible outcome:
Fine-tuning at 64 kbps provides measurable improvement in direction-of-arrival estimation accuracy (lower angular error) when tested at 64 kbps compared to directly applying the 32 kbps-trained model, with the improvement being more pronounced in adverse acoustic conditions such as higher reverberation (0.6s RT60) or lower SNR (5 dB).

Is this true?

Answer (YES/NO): YES